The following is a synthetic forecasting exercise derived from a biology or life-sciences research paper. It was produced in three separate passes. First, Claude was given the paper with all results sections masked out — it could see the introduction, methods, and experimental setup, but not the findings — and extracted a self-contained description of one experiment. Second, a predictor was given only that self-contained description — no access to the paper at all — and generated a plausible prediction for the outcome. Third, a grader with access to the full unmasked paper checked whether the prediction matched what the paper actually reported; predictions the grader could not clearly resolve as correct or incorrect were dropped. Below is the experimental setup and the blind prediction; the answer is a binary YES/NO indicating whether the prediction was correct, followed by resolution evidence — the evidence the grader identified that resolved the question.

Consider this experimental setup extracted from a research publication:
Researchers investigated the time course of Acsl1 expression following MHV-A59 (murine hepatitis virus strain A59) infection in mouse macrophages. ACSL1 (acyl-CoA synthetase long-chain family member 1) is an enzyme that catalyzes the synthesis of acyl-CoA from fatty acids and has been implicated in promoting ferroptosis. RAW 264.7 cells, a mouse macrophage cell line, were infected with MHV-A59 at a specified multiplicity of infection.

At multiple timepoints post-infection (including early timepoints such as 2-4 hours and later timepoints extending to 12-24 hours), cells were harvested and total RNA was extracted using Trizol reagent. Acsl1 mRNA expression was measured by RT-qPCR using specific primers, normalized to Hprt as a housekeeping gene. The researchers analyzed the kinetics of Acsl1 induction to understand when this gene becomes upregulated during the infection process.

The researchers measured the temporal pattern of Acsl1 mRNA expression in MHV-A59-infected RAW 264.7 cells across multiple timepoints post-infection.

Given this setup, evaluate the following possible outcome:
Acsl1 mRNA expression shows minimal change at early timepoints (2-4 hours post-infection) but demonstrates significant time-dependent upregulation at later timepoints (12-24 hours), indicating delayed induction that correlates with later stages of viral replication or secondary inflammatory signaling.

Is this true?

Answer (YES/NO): NO